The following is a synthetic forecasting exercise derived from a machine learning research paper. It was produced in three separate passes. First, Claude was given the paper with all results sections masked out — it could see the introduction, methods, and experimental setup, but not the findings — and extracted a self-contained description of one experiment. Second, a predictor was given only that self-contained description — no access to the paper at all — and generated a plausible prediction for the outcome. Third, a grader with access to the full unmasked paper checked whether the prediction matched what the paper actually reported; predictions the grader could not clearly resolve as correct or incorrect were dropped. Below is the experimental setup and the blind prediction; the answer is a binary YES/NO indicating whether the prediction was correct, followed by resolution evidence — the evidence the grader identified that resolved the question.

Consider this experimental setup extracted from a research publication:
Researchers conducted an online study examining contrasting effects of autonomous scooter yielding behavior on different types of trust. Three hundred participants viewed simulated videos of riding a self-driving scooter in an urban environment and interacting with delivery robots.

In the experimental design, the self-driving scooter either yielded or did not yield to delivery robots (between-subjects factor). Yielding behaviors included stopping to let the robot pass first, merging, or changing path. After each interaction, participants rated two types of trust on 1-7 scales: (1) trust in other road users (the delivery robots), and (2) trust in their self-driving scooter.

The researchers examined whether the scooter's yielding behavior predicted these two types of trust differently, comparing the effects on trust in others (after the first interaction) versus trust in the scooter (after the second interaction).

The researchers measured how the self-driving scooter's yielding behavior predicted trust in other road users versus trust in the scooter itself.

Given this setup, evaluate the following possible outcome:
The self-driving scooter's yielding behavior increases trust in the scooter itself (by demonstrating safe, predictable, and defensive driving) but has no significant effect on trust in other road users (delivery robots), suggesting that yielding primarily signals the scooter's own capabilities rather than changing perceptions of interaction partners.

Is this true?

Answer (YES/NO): NO